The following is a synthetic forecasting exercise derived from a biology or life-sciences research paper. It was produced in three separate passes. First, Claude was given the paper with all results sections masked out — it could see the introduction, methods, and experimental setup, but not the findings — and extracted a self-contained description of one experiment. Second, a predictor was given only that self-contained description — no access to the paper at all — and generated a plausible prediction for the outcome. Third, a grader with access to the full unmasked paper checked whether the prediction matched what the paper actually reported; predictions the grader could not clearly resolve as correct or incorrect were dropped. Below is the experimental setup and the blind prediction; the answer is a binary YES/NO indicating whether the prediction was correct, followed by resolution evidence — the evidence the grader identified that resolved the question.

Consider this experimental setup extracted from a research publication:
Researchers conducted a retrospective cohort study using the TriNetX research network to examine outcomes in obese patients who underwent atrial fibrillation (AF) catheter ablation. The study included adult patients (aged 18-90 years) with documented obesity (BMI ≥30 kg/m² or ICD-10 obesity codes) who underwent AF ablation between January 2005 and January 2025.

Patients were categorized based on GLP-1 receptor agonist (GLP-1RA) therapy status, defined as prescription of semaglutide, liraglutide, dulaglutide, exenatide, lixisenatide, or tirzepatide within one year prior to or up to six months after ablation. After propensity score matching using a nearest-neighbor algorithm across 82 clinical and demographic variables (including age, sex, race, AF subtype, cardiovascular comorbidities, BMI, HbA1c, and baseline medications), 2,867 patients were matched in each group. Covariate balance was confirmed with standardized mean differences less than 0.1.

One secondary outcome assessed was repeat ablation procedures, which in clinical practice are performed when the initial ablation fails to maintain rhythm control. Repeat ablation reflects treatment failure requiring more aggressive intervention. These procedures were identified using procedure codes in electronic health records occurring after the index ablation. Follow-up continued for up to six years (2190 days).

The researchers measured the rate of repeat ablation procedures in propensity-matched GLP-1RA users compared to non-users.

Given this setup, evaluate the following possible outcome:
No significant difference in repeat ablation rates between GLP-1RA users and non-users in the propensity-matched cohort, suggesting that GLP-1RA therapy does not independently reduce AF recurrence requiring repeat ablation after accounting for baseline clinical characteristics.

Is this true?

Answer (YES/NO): YES